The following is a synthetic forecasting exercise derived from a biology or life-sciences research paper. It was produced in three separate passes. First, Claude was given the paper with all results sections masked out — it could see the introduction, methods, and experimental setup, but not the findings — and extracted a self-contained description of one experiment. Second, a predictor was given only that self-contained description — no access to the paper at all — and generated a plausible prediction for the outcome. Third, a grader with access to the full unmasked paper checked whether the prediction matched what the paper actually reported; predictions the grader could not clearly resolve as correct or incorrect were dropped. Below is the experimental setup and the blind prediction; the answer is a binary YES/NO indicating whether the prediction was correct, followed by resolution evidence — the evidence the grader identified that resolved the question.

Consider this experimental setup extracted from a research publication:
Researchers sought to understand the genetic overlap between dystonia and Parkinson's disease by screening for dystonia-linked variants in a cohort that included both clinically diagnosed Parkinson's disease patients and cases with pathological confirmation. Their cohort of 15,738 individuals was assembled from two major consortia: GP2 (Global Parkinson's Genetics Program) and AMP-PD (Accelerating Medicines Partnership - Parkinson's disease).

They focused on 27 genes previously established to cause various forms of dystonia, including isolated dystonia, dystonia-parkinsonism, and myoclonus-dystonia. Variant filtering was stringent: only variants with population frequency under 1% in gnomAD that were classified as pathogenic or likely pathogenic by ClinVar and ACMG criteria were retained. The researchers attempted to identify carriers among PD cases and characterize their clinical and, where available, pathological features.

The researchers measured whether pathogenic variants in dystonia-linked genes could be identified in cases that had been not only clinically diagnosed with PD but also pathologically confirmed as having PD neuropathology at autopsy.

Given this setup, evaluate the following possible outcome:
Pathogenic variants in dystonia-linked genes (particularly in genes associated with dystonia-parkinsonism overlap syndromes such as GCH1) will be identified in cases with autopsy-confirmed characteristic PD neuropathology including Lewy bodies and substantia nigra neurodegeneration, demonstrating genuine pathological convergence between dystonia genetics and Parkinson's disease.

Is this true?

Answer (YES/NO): YES